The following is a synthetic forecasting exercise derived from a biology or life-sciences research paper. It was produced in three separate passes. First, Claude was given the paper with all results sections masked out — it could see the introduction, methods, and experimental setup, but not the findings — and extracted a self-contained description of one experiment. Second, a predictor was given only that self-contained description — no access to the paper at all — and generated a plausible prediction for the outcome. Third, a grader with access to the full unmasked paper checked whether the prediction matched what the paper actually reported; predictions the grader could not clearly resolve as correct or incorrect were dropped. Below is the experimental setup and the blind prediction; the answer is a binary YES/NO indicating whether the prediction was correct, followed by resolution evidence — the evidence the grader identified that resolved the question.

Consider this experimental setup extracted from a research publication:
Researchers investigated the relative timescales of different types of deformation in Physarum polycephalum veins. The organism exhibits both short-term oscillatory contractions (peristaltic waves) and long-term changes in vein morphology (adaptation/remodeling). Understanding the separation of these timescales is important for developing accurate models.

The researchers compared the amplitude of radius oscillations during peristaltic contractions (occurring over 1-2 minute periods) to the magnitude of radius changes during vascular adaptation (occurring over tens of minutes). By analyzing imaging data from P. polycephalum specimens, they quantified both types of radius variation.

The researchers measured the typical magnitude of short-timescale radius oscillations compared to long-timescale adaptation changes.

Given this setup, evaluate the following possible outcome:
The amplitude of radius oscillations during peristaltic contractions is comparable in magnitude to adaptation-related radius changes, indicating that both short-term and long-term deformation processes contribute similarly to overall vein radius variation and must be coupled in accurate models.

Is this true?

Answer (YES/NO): NO